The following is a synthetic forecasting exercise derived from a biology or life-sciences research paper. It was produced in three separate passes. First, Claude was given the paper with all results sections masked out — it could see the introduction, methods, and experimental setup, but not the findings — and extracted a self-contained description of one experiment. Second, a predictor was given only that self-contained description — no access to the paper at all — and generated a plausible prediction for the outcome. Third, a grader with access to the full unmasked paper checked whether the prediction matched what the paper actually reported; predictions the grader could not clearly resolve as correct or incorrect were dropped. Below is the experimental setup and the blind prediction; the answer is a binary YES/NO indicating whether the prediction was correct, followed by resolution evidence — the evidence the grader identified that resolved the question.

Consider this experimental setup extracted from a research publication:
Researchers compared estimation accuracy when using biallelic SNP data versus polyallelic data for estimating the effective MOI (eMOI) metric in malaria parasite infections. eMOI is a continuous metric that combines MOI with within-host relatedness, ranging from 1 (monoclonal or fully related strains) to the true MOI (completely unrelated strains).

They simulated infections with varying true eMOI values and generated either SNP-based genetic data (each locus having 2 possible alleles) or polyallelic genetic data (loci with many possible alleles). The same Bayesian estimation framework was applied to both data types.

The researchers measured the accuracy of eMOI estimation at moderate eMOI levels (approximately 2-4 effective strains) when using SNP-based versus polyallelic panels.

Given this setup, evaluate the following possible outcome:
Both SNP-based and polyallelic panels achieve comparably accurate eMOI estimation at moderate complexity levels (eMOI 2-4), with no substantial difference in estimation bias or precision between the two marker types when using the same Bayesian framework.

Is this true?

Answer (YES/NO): NO